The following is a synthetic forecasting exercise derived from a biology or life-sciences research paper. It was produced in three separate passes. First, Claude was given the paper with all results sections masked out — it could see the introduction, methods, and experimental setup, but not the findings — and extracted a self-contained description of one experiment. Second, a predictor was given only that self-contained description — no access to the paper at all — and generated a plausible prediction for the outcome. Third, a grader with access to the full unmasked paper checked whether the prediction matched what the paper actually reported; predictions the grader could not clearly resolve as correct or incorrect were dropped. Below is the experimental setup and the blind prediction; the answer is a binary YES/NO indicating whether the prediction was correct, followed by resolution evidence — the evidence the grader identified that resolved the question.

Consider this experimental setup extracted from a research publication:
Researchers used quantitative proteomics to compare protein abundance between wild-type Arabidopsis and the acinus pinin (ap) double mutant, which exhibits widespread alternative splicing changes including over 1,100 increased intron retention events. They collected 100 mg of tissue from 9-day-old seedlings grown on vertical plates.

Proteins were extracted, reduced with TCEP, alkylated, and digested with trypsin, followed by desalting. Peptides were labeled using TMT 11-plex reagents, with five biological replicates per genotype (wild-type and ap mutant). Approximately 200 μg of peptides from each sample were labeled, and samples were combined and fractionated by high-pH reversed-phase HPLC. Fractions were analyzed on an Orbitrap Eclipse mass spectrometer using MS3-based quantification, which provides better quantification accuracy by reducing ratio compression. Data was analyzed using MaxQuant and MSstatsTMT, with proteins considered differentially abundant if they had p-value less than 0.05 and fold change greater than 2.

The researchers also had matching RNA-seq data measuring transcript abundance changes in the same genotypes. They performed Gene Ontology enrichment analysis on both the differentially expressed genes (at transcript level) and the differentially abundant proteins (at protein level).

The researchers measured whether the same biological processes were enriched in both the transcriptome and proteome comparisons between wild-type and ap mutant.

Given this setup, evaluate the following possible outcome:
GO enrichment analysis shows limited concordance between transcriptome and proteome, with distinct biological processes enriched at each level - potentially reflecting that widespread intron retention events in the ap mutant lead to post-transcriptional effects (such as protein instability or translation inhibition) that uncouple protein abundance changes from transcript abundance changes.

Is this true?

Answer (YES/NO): NO